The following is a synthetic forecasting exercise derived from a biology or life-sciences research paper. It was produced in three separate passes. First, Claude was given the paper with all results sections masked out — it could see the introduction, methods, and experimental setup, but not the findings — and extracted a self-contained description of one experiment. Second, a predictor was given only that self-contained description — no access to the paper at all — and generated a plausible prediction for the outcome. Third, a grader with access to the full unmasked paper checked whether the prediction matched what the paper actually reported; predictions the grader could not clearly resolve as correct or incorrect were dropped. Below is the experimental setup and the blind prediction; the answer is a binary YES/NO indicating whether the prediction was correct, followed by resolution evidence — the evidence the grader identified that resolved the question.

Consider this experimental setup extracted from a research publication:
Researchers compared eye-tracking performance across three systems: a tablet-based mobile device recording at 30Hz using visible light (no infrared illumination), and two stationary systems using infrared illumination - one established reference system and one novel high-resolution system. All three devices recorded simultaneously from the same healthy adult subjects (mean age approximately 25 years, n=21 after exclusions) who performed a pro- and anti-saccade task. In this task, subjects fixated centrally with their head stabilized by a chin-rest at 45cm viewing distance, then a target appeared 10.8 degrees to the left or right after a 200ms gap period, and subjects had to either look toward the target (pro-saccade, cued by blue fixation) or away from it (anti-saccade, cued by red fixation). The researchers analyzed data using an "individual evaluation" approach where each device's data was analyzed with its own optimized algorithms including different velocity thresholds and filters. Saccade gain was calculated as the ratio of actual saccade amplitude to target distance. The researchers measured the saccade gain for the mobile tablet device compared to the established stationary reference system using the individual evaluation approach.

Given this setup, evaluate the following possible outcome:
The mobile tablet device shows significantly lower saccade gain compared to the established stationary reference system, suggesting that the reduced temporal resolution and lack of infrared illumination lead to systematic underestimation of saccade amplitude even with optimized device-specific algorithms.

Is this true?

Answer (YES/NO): YES